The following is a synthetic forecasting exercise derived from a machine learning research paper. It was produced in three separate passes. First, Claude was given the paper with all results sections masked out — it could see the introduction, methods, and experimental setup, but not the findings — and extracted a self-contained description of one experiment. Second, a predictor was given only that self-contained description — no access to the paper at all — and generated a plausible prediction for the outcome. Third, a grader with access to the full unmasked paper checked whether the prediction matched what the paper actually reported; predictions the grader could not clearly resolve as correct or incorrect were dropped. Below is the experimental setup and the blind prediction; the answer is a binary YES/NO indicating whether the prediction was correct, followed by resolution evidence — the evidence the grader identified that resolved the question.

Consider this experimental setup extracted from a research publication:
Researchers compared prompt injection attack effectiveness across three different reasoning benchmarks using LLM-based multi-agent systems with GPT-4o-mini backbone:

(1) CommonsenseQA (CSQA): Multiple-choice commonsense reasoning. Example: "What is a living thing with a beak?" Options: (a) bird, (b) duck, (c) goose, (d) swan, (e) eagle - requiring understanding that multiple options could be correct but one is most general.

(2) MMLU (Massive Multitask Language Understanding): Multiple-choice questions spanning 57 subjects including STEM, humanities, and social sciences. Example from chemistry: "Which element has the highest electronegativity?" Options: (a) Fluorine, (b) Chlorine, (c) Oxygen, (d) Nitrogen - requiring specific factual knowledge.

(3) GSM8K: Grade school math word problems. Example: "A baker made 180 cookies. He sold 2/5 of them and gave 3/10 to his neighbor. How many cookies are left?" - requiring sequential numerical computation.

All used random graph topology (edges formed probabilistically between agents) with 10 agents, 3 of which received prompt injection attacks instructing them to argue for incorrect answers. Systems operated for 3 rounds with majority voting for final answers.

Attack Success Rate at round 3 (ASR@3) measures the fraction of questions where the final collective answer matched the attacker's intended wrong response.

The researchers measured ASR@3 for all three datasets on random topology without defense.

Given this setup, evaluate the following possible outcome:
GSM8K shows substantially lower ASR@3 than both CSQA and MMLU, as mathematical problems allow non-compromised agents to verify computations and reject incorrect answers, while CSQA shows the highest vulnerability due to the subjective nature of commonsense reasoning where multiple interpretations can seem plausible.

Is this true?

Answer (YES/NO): NO